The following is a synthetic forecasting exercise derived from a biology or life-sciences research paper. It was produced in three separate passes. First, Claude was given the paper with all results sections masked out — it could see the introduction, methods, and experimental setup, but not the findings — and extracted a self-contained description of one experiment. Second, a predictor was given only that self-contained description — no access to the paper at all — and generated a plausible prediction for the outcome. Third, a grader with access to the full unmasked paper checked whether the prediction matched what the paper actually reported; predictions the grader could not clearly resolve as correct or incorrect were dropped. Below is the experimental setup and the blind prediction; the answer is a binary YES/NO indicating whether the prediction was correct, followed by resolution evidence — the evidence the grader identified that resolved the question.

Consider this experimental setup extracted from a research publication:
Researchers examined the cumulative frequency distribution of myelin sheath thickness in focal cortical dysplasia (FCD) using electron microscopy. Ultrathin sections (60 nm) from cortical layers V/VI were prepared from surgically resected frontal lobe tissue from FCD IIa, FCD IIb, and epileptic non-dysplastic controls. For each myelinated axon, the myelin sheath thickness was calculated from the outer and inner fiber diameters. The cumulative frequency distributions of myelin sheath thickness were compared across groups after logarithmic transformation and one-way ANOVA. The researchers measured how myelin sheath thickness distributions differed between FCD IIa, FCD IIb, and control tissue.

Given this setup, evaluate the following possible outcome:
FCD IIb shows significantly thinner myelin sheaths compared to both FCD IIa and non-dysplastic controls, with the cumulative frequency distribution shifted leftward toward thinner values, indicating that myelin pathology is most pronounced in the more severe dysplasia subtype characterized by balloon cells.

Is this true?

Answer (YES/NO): NO